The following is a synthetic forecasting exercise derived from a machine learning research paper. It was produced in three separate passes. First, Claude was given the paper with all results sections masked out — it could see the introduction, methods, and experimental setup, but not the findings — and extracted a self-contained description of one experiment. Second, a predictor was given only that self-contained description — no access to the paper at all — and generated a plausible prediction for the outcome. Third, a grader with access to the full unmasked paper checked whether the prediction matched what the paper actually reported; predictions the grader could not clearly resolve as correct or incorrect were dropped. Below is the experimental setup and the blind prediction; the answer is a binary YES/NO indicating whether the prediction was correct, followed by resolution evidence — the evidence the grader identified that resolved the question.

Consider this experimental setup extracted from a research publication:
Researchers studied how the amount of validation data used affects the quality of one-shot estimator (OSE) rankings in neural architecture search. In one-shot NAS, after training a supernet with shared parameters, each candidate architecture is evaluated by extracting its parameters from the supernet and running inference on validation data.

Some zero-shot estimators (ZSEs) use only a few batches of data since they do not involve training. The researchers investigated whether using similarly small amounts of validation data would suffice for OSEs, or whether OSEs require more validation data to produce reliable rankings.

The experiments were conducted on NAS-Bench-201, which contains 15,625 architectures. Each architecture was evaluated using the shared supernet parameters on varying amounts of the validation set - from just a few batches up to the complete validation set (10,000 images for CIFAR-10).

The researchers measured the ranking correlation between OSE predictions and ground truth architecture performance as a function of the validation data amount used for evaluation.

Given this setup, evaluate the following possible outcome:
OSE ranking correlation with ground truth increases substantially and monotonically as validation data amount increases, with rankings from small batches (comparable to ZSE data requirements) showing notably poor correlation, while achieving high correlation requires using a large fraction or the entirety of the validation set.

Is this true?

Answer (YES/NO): NO